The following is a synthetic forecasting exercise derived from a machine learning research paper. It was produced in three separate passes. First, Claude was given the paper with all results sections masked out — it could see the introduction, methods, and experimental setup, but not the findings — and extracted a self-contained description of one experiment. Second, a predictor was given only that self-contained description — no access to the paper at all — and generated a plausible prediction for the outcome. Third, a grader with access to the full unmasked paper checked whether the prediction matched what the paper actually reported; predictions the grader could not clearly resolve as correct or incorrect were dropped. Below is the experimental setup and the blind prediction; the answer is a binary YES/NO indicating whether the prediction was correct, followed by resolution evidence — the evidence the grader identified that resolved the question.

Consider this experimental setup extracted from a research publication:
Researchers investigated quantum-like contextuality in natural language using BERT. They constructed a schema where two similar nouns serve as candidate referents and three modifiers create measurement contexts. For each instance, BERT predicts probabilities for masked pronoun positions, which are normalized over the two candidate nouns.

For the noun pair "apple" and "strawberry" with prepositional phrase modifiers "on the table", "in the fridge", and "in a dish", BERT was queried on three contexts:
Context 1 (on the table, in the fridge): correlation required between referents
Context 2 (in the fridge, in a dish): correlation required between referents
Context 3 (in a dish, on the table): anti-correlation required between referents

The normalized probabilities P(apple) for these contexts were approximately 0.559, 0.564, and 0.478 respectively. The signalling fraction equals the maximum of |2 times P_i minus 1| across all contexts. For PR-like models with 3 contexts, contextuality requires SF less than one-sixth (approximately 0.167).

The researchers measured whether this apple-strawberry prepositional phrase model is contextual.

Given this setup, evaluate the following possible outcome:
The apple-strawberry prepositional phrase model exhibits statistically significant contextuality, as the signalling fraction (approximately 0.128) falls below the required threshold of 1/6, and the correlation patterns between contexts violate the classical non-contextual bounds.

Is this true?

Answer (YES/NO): YES